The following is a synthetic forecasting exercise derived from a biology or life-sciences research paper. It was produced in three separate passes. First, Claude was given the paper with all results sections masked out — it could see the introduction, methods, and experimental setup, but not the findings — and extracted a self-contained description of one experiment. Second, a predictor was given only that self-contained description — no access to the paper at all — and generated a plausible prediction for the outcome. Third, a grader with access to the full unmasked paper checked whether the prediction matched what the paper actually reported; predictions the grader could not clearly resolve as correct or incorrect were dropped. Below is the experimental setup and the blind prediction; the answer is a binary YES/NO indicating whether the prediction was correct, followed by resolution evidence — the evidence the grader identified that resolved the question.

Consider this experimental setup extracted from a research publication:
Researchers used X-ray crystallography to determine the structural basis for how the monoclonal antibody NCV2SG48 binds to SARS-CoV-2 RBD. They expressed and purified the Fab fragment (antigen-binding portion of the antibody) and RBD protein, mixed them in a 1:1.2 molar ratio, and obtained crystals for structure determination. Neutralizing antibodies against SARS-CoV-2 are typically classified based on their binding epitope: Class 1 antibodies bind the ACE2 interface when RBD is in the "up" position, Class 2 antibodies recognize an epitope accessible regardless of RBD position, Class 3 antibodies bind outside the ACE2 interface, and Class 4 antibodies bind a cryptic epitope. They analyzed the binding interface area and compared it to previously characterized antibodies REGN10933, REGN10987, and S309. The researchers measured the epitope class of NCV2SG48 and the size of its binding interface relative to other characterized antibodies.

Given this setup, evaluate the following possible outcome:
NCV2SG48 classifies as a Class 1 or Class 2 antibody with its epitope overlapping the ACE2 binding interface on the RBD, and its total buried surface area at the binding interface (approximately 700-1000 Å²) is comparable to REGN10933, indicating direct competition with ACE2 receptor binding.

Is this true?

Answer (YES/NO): NO